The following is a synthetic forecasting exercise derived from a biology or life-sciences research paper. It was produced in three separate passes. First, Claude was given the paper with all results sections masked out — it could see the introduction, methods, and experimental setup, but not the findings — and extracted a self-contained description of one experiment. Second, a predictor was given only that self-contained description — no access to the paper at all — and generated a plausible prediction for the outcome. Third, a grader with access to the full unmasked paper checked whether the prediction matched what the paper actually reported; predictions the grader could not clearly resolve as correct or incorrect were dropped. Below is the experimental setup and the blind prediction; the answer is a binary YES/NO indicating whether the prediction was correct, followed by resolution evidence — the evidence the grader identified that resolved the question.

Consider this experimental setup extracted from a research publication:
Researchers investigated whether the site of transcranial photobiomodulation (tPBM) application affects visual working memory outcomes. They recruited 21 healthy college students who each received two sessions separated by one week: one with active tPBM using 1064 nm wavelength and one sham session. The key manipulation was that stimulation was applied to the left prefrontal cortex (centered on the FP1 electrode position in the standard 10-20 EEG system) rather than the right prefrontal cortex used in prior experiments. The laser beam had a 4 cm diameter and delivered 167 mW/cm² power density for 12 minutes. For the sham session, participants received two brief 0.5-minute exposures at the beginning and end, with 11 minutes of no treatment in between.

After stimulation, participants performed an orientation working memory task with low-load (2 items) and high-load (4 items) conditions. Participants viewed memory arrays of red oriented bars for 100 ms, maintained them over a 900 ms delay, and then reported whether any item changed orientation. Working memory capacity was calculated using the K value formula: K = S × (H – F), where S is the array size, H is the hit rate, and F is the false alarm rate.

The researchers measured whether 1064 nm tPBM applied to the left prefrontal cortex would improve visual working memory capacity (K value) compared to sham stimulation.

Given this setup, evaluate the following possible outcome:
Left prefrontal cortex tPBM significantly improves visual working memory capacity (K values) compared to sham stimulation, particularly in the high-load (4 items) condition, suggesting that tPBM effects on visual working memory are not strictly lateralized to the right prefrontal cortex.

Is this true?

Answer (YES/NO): NO